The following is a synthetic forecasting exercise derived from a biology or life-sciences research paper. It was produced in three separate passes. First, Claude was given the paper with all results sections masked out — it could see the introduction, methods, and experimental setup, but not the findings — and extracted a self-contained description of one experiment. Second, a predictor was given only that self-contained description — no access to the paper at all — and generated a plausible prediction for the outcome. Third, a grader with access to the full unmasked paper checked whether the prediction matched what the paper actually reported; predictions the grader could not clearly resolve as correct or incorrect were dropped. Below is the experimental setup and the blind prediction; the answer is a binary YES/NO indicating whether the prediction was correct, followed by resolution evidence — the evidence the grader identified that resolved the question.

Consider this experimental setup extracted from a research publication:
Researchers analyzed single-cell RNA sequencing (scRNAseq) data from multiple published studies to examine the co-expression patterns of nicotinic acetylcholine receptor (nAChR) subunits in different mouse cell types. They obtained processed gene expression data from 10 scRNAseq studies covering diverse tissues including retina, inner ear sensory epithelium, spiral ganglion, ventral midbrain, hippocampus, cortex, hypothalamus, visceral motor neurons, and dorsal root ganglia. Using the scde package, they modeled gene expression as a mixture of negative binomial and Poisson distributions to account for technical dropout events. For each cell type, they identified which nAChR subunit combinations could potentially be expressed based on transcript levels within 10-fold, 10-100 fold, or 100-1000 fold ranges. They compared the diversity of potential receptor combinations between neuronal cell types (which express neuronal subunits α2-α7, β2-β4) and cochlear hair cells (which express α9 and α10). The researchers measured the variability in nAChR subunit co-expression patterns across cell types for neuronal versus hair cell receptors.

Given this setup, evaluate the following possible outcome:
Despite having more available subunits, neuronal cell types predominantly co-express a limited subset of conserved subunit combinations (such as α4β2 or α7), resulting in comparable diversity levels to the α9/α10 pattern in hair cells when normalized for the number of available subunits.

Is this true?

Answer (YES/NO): NO